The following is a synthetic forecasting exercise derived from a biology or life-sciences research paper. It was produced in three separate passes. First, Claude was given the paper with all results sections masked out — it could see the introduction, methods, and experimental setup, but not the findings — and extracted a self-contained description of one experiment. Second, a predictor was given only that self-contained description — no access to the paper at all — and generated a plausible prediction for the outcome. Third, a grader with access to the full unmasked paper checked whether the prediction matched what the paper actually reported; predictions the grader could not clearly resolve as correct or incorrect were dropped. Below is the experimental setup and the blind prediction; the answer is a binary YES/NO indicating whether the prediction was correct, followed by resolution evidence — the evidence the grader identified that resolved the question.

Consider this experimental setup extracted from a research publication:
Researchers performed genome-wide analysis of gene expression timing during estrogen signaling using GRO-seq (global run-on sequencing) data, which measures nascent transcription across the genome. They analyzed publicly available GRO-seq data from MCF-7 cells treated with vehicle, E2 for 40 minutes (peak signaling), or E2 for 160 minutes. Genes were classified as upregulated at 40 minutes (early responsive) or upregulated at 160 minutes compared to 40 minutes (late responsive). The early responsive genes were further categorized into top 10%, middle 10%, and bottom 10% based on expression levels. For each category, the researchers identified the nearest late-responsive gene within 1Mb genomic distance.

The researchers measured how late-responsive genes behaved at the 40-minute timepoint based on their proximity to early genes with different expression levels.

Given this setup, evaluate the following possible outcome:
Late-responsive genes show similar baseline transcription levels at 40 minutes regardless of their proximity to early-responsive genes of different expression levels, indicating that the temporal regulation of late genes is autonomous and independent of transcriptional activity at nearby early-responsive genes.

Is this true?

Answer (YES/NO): NO